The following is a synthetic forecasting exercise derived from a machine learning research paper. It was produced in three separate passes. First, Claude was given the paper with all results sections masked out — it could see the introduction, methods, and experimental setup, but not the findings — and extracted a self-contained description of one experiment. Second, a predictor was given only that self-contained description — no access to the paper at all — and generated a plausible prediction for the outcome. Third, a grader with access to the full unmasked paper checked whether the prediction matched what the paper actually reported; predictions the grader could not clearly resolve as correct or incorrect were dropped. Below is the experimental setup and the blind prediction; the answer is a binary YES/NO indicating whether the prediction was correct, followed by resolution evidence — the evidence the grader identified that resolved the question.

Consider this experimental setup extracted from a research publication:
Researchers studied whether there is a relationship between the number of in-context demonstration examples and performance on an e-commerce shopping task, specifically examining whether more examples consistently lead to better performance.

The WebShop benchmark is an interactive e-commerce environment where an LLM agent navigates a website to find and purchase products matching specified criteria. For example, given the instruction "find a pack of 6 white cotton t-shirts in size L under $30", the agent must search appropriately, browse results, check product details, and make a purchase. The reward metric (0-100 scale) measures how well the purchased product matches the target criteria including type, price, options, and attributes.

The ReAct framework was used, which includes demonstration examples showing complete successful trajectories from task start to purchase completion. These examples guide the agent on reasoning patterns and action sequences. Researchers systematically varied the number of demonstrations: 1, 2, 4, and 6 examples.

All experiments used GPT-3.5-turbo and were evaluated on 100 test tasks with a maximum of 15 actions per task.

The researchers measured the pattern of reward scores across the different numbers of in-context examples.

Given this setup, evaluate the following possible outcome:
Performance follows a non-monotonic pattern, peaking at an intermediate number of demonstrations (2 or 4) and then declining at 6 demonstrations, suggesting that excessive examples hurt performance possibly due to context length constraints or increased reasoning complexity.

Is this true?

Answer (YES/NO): NO